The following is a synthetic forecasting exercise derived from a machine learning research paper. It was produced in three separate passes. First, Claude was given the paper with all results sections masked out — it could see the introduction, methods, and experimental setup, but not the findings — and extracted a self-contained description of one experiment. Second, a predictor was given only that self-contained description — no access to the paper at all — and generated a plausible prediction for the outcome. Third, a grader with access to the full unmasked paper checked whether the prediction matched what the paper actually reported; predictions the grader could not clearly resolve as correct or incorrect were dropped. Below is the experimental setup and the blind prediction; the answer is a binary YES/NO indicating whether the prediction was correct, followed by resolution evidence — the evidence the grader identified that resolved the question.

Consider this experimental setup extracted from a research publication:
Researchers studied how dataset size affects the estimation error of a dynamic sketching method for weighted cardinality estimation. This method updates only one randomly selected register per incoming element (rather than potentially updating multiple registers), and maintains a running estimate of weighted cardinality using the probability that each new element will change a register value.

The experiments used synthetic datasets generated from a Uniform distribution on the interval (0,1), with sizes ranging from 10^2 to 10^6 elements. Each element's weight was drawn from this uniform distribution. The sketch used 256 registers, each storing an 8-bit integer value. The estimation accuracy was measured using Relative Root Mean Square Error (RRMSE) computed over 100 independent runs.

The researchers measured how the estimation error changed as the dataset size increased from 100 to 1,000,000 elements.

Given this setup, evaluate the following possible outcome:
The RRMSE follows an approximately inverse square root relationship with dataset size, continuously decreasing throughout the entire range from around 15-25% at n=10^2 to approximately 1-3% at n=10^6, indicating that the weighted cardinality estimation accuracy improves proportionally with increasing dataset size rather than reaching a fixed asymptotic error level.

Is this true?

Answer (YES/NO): NO